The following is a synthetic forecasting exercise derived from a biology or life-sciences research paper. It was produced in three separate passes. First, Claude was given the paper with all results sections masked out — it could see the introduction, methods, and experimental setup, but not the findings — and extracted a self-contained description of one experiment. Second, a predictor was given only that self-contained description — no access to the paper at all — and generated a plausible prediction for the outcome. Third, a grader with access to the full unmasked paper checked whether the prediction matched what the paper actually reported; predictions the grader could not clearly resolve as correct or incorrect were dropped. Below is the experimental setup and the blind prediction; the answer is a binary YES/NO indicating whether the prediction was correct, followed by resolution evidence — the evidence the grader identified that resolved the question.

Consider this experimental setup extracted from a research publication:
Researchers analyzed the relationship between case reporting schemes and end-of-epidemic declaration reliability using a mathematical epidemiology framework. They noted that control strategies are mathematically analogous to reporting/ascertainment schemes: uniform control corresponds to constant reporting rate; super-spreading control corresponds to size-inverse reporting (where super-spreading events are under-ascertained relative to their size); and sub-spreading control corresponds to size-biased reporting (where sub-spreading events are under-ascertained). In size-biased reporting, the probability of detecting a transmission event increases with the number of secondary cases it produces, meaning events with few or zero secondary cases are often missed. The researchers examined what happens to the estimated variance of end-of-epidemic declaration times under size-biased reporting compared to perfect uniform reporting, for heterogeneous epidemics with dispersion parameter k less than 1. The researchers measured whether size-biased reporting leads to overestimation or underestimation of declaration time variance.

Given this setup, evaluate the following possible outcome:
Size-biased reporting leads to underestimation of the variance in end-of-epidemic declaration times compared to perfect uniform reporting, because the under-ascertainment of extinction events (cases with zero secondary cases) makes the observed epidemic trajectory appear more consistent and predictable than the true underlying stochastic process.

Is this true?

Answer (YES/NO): YES